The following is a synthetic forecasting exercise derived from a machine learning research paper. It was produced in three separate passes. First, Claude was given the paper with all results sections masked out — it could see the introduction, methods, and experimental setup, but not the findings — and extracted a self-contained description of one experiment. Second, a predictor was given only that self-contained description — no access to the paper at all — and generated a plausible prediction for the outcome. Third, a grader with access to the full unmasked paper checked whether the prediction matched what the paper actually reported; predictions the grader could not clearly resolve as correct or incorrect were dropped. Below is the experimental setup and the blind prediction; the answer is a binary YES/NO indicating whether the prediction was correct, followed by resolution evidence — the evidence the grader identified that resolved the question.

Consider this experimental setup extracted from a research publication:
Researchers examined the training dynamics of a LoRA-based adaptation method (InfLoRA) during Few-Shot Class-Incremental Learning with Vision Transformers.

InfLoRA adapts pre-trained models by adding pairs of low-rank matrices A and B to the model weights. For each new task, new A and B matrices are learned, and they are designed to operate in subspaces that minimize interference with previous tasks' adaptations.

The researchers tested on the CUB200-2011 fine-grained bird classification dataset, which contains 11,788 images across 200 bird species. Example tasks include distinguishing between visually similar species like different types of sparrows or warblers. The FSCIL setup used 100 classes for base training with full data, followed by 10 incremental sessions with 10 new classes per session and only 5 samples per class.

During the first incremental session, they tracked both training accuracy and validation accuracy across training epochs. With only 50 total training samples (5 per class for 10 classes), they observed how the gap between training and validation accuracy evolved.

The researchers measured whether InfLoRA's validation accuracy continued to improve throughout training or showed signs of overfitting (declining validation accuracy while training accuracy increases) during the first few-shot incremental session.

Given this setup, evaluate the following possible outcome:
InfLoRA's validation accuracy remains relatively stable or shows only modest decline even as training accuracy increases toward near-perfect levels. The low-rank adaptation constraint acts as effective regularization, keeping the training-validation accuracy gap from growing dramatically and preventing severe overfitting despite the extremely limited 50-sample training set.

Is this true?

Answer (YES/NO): NO